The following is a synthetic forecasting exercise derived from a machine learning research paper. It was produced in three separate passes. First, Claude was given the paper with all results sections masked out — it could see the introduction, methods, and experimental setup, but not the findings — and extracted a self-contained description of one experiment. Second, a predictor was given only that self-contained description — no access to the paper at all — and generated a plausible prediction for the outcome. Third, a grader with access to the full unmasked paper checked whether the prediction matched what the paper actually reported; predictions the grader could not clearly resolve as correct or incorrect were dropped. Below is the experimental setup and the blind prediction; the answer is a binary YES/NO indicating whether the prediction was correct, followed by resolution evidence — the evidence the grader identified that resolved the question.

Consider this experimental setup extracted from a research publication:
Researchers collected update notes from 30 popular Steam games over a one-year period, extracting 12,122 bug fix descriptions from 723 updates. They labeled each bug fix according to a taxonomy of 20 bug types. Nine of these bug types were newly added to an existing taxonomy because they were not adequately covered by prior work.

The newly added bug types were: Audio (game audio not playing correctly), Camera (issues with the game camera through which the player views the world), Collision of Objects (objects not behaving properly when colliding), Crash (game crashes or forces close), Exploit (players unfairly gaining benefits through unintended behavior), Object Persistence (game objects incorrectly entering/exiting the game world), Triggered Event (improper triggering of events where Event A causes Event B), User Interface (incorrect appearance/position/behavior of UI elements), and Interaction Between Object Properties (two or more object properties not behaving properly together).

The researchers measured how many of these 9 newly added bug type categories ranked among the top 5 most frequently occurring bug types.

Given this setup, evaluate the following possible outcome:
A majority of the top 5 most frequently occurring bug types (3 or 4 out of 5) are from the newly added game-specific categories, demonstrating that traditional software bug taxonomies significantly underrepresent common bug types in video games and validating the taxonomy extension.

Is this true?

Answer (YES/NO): NO